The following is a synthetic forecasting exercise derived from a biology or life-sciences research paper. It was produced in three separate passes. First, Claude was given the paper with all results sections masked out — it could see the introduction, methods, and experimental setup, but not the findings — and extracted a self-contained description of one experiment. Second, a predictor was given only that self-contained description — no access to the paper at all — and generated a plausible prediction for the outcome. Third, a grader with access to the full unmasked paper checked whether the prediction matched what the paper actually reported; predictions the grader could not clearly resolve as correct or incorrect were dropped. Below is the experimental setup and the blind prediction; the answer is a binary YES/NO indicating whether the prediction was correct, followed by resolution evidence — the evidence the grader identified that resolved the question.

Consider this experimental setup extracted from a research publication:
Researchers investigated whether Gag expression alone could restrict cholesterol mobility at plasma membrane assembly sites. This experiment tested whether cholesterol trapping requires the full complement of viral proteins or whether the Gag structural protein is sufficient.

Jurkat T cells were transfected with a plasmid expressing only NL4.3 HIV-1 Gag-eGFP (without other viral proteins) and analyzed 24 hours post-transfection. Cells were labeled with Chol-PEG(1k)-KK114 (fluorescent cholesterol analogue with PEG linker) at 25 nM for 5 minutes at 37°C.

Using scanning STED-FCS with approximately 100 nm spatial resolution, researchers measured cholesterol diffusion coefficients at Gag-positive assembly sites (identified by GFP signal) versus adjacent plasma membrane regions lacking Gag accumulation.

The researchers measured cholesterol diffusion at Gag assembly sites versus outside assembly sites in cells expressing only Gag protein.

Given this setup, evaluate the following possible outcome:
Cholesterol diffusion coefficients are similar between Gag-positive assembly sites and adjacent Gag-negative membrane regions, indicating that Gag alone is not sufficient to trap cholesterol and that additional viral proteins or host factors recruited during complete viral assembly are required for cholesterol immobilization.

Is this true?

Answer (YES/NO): NO